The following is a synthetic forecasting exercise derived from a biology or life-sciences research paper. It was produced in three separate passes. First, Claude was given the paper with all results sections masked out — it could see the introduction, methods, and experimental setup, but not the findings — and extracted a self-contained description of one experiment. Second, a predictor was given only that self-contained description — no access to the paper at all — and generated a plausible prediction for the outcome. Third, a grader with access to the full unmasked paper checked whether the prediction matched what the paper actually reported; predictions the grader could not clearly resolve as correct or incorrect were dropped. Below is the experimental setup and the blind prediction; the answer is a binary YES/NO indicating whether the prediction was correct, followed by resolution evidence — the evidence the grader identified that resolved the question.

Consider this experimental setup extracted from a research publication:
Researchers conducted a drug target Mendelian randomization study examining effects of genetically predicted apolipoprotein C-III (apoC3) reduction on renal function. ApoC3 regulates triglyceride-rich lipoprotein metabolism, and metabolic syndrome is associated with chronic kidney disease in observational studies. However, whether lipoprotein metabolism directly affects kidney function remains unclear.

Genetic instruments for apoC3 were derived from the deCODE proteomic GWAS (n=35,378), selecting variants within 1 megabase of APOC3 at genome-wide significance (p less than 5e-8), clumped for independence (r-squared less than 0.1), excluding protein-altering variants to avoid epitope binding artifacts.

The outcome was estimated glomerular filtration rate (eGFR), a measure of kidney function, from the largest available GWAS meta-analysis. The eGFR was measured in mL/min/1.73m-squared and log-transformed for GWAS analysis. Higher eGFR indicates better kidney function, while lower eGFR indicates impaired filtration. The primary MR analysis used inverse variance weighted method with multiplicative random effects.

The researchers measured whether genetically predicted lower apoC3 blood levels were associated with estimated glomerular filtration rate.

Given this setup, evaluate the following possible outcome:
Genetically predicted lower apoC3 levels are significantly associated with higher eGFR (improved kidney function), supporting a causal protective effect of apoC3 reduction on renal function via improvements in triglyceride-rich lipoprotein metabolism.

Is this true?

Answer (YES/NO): NO